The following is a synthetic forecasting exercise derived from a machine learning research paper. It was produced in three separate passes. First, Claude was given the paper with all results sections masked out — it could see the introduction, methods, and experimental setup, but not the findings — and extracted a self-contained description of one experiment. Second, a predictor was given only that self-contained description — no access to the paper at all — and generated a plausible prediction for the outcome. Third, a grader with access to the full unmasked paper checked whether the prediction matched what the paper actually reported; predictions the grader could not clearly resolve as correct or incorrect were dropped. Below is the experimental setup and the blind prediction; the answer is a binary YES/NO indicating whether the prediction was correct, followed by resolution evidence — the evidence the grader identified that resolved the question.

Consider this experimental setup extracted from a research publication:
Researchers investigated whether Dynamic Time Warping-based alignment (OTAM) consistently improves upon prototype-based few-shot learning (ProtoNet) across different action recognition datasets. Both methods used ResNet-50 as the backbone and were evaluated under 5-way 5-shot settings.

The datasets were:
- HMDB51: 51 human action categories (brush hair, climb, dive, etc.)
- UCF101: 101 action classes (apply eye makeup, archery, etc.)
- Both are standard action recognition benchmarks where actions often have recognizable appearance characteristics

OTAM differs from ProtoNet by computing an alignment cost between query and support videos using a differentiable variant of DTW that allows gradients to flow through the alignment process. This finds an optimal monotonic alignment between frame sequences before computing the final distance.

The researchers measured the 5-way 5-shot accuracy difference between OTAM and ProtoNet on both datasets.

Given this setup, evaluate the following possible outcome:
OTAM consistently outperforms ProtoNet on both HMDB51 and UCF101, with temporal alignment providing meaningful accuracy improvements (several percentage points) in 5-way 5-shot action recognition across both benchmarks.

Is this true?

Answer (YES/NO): NO